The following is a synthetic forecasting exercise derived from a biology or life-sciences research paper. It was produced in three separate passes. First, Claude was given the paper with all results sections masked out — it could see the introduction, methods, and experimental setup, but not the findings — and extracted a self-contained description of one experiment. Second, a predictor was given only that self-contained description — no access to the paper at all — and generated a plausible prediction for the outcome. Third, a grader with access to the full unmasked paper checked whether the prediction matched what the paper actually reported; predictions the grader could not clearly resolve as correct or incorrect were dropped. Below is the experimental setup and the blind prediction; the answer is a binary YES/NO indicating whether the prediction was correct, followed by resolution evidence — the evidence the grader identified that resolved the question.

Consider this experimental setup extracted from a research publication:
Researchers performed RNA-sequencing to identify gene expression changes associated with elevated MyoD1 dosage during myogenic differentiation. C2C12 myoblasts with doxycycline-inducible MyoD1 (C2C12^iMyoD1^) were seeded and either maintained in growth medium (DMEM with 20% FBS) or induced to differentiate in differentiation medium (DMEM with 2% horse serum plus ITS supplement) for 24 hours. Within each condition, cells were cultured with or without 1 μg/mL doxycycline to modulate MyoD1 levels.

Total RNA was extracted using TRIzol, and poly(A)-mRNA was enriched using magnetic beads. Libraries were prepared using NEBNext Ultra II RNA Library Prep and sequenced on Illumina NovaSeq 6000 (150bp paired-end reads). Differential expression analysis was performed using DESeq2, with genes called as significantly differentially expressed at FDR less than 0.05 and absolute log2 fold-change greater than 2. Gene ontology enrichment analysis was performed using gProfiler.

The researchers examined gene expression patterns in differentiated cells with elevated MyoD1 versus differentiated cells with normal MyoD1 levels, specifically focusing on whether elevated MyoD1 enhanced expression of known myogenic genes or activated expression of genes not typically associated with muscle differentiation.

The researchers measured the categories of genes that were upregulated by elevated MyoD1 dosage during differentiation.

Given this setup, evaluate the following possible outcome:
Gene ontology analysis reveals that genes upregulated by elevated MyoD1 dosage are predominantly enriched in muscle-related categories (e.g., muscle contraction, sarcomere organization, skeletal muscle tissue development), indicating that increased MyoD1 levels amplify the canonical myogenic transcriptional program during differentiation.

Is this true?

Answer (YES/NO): NO